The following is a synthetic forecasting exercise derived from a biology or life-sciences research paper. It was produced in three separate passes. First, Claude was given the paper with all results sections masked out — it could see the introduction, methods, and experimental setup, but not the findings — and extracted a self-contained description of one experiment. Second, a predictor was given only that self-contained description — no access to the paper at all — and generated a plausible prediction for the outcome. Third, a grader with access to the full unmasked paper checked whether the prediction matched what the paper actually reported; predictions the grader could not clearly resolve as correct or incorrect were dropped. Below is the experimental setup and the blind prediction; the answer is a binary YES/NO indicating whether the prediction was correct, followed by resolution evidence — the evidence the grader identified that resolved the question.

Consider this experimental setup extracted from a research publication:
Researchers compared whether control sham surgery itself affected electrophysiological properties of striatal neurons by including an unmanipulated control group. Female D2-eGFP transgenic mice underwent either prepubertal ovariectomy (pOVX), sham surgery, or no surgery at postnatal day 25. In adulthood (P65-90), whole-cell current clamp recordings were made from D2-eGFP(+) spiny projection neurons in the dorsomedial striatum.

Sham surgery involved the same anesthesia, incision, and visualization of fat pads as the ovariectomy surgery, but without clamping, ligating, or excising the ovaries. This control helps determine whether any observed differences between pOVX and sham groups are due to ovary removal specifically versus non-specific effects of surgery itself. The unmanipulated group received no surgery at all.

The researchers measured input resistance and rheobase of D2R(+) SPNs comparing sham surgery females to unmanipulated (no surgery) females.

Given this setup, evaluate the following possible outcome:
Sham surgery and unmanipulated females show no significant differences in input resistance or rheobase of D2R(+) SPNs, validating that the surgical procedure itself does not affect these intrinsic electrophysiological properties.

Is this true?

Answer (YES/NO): YES